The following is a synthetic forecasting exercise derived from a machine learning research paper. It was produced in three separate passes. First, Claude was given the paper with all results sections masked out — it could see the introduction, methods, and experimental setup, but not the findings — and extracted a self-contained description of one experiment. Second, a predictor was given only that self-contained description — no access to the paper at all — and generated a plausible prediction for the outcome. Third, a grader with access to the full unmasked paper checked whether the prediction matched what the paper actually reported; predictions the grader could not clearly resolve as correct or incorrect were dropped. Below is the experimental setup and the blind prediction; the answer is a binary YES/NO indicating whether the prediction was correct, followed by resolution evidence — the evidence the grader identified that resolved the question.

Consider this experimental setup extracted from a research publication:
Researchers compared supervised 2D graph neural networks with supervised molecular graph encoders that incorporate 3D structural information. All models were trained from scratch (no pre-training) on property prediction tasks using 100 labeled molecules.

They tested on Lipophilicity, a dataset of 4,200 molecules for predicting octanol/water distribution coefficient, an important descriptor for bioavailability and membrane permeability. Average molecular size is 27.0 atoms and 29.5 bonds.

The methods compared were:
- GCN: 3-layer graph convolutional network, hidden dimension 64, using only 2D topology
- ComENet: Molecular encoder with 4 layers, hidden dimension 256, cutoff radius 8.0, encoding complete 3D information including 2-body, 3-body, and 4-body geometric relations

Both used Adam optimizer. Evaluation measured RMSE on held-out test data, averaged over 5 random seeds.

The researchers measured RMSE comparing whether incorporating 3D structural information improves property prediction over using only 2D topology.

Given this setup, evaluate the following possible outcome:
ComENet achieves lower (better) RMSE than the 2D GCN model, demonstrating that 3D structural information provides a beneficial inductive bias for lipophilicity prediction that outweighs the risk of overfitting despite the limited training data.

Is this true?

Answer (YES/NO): YES